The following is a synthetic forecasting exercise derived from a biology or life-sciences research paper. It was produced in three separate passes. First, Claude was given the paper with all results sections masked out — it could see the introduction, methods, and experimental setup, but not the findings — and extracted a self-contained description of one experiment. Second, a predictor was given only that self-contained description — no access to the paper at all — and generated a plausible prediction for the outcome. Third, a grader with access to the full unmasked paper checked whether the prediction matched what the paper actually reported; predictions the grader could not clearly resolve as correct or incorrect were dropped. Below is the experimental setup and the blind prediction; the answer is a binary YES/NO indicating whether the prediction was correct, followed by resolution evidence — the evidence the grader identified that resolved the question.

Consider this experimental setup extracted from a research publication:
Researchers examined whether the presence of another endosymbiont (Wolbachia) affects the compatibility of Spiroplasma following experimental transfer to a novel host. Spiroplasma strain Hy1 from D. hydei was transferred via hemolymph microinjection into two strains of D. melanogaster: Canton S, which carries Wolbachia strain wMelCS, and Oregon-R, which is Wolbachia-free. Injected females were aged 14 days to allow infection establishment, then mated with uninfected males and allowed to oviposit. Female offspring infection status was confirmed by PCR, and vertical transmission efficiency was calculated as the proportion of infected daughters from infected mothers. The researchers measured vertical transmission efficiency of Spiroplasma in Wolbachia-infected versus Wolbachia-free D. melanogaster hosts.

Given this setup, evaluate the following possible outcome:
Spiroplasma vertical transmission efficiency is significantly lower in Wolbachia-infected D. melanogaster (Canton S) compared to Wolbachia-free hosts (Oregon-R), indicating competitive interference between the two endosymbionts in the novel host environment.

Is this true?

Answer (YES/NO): NO